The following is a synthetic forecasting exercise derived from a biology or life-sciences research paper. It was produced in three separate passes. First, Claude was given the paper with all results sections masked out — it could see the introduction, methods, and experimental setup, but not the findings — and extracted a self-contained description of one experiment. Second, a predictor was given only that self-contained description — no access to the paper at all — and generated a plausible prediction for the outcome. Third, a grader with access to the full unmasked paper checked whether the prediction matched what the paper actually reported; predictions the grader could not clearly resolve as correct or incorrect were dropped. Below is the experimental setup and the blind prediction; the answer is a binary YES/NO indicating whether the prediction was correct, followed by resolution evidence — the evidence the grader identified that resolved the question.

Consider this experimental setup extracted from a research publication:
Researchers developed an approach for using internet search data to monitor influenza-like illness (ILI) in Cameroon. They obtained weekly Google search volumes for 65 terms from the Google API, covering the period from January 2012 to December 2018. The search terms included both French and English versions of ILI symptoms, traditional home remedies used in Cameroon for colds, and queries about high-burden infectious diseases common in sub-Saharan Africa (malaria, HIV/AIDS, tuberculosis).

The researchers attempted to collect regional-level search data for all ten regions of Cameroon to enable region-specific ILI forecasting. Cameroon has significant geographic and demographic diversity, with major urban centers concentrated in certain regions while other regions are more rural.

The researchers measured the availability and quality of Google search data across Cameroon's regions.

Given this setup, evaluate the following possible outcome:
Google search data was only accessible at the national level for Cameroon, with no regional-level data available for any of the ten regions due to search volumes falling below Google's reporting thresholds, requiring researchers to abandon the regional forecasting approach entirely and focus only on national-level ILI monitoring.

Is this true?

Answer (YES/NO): NO